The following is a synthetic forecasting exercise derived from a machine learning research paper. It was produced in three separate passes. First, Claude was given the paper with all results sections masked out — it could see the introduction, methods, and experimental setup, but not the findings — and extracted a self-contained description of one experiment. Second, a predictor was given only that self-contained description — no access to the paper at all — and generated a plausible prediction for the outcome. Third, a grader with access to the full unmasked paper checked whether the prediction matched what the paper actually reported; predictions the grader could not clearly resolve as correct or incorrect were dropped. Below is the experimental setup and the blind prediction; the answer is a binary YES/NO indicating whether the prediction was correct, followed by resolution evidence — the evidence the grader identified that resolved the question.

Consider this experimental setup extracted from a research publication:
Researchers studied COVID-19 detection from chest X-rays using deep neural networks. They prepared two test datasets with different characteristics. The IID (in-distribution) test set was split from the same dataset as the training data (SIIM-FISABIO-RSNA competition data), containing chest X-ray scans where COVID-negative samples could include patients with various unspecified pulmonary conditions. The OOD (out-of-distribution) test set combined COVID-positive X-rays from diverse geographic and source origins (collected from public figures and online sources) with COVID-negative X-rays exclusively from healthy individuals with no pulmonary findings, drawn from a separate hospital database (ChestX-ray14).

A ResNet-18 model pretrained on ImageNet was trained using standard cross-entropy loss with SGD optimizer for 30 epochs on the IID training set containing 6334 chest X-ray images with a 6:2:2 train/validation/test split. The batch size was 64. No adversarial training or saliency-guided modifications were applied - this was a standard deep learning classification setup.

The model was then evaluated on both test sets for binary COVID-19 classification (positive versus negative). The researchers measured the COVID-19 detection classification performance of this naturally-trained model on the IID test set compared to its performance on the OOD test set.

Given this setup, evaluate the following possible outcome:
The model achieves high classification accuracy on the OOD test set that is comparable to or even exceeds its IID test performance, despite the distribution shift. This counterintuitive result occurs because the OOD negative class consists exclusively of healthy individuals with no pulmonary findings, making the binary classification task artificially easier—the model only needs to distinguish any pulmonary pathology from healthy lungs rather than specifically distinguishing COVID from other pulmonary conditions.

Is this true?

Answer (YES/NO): NO